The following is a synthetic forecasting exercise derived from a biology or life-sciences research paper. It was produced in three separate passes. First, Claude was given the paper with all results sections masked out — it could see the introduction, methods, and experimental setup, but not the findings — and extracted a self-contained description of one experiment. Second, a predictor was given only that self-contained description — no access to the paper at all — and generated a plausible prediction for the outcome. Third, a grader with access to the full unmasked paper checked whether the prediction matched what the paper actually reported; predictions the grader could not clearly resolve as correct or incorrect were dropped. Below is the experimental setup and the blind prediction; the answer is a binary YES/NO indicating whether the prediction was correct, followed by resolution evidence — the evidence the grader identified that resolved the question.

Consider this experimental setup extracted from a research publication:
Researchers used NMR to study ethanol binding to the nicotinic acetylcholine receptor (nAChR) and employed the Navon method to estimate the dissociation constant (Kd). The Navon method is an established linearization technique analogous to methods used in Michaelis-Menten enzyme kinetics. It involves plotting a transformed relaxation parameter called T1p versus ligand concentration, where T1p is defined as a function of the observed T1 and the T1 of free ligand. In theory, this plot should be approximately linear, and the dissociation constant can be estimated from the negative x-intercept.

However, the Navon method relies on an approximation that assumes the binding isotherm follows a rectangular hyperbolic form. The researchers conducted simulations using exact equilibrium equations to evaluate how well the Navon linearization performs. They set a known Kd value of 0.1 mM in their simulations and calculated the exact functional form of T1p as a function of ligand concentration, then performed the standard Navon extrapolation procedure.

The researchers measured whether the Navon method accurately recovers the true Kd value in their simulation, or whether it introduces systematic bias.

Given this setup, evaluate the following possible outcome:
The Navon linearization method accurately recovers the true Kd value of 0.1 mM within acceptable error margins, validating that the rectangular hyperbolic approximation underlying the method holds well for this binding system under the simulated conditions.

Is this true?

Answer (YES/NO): NO